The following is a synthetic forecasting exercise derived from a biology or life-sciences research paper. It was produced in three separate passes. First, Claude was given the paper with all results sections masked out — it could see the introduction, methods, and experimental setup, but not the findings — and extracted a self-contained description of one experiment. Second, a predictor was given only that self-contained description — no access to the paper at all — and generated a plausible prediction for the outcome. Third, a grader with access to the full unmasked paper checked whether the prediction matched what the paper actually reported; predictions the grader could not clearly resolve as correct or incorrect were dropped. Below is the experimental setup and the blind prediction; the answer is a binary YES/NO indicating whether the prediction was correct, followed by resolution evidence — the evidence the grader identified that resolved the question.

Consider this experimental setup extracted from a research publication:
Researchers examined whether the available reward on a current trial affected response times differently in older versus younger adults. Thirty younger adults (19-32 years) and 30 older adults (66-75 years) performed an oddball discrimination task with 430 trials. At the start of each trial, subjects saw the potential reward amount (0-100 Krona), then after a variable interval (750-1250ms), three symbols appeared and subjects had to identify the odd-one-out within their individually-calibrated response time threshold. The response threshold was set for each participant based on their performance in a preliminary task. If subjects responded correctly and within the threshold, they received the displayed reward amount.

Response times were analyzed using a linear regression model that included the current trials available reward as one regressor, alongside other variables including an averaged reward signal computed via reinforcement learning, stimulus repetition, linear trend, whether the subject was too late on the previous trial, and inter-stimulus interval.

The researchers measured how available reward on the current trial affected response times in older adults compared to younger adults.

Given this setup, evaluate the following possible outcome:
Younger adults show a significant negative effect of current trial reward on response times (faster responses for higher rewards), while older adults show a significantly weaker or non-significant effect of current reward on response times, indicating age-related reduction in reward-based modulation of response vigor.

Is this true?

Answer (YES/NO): NO